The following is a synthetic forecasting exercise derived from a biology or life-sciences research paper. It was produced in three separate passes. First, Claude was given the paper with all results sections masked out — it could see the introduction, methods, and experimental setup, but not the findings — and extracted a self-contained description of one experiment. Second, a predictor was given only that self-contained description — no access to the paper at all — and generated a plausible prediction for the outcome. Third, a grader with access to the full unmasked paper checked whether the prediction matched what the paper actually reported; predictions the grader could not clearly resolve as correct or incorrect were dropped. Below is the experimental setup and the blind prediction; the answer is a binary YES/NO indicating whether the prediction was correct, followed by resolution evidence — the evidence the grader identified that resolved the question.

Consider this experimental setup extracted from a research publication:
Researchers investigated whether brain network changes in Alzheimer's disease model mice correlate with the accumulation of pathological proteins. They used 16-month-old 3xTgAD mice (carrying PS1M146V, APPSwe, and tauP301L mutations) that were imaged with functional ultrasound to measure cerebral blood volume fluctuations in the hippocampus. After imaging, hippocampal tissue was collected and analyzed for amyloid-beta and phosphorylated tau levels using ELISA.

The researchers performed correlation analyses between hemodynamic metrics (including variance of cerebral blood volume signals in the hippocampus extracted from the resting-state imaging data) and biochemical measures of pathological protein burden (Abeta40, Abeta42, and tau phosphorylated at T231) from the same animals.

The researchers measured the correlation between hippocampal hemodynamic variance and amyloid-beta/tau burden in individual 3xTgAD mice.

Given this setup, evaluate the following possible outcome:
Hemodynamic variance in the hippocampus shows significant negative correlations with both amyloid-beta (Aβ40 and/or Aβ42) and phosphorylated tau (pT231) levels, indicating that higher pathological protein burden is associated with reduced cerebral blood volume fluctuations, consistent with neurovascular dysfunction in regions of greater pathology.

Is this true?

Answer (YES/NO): NO